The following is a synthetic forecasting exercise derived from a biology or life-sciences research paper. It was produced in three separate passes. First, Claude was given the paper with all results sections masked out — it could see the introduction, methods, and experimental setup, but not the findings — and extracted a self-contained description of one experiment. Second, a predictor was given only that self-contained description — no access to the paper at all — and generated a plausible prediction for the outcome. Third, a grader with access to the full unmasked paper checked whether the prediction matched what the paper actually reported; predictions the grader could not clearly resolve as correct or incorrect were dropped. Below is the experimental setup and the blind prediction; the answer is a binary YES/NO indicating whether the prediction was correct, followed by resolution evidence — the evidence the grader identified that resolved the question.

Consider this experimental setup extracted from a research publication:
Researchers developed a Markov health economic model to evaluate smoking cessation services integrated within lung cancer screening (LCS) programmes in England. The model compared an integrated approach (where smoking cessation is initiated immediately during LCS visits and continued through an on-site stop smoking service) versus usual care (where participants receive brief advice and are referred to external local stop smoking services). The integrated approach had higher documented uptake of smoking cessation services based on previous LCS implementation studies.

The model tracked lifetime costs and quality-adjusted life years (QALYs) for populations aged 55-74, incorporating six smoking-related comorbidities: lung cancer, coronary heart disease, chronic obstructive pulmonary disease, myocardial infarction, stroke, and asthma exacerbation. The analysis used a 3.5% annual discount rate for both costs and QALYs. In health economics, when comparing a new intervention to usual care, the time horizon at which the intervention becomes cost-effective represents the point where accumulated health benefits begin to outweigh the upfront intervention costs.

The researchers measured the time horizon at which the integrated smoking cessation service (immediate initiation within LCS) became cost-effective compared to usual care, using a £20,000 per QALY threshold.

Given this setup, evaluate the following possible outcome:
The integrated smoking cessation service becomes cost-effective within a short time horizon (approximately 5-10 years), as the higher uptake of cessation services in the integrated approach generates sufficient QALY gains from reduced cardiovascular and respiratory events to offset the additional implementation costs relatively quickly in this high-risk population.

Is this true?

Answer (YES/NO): NO